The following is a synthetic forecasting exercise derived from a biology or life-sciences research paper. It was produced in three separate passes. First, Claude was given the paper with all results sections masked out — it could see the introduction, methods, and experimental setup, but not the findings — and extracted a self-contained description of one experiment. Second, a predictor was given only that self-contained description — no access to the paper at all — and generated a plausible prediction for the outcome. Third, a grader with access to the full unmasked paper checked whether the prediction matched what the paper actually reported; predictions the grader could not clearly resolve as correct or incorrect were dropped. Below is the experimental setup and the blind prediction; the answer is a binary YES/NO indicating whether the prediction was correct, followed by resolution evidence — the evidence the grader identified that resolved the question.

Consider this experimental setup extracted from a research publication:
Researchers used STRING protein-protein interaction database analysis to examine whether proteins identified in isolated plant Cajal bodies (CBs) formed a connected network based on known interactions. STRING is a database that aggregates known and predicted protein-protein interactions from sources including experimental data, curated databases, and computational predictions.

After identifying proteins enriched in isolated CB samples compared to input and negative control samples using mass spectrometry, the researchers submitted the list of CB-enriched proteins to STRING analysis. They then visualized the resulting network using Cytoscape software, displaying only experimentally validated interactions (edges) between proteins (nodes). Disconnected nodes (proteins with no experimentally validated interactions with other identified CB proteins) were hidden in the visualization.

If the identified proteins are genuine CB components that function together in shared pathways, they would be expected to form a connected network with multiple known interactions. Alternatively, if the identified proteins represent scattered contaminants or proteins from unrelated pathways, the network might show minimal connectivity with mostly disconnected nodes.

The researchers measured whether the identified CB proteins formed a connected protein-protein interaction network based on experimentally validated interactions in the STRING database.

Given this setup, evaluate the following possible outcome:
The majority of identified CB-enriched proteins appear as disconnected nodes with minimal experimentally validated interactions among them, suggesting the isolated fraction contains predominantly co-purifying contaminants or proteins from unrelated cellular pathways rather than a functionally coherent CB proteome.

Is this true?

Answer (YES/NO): NO